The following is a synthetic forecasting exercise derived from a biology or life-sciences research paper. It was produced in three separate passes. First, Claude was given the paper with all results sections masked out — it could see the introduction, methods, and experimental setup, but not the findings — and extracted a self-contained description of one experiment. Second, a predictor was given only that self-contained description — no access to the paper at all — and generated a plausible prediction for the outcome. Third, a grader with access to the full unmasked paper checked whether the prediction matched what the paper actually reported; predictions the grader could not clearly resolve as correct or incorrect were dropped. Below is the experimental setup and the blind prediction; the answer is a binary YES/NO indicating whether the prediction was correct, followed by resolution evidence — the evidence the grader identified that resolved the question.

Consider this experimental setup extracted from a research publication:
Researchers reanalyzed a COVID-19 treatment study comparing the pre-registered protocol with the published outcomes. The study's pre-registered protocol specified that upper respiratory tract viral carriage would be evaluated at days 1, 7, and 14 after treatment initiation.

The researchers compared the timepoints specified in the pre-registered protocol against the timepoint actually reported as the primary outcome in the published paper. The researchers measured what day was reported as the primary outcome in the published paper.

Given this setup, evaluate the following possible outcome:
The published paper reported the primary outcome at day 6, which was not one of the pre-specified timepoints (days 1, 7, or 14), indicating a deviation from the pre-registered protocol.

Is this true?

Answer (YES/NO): YES